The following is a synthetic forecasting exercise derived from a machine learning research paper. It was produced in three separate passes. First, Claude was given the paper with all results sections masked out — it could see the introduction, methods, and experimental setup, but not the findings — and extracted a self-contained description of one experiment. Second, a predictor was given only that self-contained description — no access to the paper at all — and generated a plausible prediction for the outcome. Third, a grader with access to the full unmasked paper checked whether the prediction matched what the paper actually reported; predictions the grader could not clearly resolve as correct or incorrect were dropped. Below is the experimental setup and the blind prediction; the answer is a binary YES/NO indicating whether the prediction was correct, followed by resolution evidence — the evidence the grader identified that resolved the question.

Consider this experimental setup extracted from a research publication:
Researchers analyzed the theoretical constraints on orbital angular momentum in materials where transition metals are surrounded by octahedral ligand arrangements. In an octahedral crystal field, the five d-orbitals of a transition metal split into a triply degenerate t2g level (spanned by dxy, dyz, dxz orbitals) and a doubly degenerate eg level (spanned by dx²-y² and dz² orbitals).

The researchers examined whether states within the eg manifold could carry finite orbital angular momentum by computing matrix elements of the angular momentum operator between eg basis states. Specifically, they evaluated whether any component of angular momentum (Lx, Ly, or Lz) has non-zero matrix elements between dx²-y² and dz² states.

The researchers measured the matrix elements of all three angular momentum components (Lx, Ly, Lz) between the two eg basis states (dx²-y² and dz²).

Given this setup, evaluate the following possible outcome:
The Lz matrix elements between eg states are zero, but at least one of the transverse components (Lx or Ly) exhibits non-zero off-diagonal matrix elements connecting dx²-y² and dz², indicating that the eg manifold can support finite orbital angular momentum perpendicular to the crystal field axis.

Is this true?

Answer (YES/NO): NO